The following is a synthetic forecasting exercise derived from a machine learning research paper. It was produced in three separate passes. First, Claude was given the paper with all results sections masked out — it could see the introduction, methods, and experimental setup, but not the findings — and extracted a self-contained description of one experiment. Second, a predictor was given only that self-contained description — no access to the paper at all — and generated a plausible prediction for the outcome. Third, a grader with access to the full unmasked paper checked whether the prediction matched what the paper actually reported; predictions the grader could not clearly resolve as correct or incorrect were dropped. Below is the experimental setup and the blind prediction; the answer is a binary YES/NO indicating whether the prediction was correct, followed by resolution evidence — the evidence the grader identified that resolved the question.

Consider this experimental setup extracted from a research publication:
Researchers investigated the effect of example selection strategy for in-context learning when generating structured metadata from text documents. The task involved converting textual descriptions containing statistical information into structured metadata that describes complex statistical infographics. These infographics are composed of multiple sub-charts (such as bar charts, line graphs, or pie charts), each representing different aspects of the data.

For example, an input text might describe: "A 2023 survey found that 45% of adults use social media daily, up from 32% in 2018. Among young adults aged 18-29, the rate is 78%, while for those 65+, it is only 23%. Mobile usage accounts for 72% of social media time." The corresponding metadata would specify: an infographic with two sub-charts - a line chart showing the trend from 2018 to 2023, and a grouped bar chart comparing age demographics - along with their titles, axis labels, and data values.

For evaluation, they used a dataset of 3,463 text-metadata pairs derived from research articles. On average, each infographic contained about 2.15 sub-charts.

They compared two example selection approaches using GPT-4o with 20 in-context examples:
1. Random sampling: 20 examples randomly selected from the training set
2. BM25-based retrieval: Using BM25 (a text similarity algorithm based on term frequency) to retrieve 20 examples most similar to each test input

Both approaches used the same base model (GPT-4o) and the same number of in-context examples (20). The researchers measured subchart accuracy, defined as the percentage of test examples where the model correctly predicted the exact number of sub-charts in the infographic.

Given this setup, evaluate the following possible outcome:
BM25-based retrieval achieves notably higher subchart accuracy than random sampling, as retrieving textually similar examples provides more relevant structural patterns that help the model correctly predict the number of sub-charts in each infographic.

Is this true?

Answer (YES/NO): NO